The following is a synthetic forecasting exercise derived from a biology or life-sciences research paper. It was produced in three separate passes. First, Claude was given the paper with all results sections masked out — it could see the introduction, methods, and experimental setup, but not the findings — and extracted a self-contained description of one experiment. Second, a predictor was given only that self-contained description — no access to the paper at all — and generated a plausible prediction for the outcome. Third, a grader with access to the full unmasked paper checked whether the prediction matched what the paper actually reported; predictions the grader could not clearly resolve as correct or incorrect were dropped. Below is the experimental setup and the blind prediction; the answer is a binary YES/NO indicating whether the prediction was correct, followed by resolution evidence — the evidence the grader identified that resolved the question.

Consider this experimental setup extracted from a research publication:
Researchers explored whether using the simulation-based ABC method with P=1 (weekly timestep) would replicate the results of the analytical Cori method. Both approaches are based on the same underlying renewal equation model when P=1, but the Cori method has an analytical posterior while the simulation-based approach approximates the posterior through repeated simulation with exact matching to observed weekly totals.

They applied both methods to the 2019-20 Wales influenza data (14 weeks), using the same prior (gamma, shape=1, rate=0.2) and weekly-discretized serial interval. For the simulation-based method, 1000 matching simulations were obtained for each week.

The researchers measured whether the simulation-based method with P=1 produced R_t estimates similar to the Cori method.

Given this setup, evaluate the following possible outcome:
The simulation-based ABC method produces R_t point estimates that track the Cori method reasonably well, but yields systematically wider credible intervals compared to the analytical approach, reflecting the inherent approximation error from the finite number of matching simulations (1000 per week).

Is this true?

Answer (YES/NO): NO